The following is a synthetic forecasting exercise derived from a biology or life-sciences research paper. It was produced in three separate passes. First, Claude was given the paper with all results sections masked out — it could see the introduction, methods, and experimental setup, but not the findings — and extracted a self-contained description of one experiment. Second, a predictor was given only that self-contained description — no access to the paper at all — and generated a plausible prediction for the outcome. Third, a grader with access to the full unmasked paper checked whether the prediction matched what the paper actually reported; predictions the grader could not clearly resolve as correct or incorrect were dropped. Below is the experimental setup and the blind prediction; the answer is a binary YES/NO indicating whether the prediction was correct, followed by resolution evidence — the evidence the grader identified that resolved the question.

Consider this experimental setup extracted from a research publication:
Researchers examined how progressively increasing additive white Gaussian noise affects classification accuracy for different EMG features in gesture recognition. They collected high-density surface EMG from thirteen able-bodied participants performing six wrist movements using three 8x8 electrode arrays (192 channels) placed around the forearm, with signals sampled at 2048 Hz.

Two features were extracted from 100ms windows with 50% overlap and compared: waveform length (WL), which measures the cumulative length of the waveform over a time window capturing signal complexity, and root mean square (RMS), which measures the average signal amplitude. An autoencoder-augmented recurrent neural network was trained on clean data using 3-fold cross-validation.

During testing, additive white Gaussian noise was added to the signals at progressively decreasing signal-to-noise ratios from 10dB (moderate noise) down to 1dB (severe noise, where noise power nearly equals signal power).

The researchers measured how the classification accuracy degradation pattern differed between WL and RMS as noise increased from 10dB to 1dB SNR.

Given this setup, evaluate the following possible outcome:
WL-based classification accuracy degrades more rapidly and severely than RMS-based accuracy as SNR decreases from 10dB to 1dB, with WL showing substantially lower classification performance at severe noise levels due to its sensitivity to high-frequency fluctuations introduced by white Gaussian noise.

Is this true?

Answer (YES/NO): YES